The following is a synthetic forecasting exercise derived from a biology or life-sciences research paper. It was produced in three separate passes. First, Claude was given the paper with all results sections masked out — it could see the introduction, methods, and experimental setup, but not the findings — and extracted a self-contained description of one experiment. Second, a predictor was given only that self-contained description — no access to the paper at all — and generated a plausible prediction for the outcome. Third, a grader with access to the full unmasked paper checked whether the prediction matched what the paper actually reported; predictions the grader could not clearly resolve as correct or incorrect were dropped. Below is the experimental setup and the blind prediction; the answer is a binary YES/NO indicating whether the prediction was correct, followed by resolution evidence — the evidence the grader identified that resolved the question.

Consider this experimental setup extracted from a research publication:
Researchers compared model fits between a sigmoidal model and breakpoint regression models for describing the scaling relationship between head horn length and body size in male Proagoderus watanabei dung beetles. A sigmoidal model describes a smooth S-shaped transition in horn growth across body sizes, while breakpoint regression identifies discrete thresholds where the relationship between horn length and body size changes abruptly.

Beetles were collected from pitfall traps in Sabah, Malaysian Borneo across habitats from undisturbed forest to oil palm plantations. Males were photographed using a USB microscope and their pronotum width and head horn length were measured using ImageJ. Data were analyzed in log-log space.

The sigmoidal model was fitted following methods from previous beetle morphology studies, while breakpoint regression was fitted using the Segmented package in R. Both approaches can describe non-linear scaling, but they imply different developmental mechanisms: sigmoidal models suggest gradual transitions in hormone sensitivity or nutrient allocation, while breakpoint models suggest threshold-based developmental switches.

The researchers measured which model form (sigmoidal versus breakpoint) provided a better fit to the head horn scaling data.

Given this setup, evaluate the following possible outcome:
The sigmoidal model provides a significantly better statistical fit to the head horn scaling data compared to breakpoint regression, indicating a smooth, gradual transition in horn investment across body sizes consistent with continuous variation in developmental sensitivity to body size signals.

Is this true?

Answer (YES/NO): NO